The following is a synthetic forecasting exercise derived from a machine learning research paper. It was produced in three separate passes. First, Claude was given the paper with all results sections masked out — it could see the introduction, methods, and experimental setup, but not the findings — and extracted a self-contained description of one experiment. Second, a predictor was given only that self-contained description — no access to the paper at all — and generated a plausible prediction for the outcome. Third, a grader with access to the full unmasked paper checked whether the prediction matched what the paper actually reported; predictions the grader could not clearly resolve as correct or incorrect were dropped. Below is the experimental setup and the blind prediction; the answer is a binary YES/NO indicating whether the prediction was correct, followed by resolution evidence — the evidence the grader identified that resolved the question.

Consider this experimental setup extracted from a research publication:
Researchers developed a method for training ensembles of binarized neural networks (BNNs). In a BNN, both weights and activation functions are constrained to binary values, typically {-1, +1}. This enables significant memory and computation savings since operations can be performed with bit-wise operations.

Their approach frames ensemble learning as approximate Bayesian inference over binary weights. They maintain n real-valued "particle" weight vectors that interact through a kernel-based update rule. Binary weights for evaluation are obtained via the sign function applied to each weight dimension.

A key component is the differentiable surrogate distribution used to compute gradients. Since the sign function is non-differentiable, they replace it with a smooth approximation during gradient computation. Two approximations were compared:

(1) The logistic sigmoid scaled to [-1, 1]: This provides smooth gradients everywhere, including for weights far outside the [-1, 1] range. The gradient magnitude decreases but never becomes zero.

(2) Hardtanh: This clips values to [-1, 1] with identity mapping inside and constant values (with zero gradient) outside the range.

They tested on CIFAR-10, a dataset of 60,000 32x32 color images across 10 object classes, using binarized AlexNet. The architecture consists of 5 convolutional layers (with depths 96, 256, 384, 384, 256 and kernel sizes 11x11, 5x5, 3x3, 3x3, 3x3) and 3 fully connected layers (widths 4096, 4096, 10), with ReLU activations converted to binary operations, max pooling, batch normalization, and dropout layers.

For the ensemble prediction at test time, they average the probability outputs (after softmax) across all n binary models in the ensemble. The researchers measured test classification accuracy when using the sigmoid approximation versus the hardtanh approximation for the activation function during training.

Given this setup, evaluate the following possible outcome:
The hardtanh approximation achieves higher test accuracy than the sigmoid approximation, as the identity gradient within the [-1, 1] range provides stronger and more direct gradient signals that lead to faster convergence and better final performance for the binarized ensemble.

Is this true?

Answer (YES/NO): YES